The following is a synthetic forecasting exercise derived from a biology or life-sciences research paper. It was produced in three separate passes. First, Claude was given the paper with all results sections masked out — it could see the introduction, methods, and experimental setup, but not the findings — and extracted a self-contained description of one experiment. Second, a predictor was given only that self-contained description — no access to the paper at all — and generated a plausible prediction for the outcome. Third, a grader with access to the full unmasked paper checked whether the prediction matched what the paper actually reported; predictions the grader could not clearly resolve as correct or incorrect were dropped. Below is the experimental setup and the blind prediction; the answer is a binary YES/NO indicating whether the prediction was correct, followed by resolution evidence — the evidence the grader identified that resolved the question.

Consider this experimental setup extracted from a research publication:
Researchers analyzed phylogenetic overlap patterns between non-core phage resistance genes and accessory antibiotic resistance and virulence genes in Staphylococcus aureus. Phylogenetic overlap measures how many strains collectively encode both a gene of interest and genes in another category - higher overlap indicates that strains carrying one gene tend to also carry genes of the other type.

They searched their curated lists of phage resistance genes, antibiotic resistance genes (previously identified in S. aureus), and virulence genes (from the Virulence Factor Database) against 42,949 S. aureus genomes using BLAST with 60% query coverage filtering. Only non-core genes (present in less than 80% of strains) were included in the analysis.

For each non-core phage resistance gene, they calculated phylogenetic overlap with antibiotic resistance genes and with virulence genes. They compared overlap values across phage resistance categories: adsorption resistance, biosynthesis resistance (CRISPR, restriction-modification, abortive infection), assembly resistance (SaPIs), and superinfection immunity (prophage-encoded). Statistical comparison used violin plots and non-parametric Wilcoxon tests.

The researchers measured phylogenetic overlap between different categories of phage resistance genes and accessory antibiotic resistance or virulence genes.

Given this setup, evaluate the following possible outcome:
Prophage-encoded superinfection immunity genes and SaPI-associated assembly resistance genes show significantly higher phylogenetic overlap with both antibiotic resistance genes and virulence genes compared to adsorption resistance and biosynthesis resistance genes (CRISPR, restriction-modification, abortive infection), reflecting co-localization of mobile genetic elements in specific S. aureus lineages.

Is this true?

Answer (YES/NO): NO